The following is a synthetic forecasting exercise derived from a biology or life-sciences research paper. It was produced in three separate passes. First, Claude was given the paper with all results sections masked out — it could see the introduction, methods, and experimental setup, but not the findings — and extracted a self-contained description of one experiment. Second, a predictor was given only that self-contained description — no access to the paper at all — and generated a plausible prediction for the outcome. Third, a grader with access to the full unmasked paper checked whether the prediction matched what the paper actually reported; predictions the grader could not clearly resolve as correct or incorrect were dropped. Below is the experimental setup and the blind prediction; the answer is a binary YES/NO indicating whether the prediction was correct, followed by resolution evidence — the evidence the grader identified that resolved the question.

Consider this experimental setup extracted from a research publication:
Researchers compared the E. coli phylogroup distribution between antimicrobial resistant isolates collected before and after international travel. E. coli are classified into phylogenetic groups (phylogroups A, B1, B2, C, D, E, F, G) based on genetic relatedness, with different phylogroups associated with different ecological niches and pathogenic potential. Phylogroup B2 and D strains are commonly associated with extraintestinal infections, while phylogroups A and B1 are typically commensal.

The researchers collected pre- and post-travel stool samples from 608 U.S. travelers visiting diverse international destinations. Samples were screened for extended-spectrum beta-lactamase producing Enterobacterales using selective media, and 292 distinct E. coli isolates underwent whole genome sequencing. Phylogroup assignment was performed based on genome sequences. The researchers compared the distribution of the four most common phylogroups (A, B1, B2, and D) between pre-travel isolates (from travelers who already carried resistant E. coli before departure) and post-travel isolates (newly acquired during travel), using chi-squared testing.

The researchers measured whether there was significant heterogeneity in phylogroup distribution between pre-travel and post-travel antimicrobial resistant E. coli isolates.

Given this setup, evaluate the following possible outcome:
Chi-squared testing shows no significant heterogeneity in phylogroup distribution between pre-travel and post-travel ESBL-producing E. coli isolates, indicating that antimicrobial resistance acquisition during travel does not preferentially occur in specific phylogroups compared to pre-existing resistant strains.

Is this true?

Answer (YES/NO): NO